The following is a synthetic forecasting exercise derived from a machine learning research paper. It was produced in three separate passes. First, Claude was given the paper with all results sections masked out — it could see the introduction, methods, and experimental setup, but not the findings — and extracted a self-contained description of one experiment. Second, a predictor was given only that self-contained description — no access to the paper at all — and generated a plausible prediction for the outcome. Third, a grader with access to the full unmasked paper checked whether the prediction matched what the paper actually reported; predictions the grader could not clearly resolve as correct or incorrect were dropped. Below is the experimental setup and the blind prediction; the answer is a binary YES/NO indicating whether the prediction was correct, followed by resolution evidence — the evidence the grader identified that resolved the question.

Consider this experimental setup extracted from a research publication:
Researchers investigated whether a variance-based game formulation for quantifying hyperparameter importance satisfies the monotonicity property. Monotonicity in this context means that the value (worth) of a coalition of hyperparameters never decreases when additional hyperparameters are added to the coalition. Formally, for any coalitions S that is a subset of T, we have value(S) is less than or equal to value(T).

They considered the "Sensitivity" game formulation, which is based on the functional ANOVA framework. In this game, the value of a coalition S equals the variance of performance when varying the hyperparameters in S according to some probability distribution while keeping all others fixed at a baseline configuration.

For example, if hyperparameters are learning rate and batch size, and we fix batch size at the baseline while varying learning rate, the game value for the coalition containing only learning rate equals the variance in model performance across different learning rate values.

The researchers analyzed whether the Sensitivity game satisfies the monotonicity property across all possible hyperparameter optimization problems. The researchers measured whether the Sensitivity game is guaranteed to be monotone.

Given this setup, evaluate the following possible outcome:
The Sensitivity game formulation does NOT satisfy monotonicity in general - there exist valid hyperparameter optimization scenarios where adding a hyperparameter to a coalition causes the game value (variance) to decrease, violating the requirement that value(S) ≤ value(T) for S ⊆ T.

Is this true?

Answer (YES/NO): YES